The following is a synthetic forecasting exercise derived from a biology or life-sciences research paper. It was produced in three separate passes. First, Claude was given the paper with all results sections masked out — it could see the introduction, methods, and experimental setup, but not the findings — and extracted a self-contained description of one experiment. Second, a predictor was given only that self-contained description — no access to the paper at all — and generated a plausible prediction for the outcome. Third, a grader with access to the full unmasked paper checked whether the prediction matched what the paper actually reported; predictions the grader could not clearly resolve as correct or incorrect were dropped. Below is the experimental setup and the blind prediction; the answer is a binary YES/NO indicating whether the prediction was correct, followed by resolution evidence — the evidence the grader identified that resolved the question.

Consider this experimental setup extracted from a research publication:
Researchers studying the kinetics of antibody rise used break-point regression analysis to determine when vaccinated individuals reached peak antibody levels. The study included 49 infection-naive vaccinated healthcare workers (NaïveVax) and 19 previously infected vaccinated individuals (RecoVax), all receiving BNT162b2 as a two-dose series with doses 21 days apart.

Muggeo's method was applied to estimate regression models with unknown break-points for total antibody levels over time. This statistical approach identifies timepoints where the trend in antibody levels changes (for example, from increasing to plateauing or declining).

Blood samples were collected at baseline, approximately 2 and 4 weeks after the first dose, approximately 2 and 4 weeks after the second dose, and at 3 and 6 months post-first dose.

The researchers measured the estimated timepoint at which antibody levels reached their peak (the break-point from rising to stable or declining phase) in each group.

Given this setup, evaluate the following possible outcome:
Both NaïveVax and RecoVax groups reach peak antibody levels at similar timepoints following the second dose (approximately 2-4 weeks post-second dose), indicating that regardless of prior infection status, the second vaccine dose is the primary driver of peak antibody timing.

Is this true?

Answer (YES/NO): NO